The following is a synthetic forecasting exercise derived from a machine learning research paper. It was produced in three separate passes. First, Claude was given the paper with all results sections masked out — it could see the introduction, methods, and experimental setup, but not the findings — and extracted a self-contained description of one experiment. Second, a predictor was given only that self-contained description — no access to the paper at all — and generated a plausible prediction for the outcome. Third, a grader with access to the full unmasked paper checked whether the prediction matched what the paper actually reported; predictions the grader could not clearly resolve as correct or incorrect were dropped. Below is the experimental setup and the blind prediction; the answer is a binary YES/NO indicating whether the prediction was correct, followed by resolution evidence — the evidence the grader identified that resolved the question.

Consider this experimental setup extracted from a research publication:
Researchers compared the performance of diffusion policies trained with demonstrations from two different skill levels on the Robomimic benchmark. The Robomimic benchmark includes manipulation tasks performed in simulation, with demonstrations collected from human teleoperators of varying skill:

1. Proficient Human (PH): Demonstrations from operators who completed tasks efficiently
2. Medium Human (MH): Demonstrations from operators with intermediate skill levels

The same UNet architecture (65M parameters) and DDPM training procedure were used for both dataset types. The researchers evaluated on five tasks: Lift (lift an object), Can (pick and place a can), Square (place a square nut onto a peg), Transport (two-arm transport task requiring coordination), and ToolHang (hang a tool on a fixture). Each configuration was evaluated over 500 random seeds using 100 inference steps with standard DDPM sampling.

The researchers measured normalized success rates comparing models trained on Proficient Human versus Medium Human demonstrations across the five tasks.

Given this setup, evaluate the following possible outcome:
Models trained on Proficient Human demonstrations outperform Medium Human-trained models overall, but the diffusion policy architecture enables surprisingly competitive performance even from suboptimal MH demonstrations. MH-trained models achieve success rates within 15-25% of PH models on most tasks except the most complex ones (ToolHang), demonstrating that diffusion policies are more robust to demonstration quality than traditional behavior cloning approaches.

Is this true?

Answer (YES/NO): NO